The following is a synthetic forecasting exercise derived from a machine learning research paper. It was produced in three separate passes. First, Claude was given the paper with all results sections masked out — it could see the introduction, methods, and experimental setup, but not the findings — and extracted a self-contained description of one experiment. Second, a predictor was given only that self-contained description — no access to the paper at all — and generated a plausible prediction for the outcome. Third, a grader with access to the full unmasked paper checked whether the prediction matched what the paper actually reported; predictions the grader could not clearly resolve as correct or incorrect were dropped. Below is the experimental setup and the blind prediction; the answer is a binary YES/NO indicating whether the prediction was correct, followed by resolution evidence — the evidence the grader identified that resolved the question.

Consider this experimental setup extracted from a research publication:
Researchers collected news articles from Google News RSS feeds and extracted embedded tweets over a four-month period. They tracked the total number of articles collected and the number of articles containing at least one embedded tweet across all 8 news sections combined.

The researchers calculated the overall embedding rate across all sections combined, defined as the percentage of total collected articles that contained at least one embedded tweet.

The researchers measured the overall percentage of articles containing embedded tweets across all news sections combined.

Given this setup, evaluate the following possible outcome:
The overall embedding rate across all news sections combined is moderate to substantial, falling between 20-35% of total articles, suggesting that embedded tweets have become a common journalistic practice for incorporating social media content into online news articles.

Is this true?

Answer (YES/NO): NO